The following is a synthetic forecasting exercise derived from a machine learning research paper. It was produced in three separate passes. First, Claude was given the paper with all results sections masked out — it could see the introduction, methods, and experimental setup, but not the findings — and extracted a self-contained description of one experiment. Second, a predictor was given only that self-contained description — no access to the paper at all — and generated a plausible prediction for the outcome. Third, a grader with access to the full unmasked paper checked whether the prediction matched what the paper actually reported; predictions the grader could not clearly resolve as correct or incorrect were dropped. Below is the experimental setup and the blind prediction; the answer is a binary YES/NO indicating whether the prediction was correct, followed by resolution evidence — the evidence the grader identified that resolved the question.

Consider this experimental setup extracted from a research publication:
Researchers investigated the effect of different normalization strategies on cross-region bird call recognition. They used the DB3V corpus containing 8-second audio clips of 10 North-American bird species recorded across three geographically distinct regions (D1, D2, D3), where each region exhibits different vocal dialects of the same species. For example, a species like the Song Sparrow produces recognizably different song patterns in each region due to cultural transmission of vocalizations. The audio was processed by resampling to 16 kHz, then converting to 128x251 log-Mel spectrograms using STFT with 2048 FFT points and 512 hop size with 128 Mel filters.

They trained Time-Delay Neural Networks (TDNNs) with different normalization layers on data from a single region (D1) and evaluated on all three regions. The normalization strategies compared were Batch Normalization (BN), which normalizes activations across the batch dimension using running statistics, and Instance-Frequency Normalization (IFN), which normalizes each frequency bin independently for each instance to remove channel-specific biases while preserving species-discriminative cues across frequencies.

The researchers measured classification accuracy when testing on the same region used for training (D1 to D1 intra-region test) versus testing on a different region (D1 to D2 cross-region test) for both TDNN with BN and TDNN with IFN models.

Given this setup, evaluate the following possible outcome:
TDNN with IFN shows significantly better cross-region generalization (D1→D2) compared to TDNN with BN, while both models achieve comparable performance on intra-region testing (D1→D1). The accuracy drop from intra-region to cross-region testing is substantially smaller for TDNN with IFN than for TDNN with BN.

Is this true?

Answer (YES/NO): NO